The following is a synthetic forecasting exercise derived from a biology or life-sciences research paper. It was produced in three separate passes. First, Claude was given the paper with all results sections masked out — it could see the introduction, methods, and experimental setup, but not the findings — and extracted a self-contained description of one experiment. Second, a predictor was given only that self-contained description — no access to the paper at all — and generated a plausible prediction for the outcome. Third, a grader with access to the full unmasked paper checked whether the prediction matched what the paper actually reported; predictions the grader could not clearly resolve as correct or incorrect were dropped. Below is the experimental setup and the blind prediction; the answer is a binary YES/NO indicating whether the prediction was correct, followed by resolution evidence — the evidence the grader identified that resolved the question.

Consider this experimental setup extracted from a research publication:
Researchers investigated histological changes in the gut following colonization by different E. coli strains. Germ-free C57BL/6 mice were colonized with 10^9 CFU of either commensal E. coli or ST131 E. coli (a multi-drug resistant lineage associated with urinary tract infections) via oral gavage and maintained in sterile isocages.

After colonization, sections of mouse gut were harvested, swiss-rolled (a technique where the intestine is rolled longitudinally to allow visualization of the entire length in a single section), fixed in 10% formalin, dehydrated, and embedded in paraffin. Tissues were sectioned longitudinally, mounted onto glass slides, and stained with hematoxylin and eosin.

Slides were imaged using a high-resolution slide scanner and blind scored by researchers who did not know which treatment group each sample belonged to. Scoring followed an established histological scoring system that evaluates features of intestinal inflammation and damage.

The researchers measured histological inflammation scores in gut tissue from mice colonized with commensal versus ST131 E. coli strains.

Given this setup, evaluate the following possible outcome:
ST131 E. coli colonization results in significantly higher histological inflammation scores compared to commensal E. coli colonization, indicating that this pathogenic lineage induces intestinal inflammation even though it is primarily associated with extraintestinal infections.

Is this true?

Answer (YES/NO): NO